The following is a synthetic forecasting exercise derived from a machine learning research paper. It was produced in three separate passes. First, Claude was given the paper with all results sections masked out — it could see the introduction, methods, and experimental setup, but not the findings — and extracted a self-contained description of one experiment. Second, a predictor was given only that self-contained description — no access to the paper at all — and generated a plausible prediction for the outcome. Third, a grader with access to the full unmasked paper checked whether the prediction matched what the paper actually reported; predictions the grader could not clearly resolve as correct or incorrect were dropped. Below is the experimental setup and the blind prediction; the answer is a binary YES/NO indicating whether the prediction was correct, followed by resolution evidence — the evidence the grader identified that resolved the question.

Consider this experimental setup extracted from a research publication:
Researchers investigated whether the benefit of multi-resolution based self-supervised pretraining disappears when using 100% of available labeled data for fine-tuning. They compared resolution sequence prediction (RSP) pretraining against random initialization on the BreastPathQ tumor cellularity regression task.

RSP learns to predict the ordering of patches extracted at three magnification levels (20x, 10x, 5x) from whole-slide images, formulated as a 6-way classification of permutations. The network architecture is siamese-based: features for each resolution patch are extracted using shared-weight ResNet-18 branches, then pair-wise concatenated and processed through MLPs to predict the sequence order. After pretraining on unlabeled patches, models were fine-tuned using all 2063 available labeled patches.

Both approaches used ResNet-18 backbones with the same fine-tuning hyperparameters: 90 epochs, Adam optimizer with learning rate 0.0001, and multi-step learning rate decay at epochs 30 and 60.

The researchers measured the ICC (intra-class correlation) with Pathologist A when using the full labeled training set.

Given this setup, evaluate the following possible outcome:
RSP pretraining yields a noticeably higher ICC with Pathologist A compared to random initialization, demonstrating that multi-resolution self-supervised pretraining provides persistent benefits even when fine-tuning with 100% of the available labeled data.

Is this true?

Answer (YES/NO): YES